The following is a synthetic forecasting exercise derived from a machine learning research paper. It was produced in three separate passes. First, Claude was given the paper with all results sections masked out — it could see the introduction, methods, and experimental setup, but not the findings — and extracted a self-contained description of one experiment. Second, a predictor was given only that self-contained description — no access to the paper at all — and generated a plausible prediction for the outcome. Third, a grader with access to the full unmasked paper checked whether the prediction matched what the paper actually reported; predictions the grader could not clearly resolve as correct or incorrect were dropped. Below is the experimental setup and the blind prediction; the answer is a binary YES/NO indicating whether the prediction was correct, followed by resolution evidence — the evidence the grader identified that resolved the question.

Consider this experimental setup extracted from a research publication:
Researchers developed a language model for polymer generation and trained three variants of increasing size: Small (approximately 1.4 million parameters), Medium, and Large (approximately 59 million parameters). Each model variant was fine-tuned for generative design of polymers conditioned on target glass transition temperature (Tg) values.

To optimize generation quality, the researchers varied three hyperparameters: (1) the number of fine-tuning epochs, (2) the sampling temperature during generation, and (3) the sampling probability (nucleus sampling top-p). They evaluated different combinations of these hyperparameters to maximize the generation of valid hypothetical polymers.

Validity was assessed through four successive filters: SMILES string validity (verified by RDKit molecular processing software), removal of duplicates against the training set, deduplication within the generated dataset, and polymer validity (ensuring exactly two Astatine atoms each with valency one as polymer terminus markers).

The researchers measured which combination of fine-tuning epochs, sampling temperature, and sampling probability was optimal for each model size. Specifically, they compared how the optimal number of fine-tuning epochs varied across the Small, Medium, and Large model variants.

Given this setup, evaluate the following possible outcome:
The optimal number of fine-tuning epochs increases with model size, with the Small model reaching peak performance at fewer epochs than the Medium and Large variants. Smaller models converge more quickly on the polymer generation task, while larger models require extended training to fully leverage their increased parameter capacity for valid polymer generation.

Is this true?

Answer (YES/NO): NO